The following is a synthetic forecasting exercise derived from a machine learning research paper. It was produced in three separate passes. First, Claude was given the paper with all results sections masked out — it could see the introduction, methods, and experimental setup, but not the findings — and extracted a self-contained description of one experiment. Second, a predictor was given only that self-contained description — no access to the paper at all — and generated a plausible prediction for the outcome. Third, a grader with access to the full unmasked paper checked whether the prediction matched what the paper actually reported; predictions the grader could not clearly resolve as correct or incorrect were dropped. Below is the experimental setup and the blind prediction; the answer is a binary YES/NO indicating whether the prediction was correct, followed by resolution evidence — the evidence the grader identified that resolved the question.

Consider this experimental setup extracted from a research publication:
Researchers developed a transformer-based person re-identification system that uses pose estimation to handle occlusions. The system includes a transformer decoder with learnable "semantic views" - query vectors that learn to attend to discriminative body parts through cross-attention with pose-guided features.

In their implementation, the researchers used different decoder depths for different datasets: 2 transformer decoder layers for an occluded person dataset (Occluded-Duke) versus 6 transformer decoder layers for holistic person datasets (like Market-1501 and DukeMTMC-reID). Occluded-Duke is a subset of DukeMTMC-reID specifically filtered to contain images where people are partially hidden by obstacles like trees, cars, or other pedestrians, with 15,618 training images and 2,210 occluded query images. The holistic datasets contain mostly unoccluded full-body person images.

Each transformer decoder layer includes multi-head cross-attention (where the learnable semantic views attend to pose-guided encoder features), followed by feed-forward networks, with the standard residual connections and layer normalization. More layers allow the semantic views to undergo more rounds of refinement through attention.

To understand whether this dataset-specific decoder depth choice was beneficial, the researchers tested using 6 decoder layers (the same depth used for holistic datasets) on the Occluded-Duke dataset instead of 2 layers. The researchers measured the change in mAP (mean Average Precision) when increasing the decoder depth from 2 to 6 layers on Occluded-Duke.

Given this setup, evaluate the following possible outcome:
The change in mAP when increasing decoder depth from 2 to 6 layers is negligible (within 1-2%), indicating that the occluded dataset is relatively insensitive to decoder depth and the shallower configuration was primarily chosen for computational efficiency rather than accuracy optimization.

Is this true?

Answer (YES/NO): NO